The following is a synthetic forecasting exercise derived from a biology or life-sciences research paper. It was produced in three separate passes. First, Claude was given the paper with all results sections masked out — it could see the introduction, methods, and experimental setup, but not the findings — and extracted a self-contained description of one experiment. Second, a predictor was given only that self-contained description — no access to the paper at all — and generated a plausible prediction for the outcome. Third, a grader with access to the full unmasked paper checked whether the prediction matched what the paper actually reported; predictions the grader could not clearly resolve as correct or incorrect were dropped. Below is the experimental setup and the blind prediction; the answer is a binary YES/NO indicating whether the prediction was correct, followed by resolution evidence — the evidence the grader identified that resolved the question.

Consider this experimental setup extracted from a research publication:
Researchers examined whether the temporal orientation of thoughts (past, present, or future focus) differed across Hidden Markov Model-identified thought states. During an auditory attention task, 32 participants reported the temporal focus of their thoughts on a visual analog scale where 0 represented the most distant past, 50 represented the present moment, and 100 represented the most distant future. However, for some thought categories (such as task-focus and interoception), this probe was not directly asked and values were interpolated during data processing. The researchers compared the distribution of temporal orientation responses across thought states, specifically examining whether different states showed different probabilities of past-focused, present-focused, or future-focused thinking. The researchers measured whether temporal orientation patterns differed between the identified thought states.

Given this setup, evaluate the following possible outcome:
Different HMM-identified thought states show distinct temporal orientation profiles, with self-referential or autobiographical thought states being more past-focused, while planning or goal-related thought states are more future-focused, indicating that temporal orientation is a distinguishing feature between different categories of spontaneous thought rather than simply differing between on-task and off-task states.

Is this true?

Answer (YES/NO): NO